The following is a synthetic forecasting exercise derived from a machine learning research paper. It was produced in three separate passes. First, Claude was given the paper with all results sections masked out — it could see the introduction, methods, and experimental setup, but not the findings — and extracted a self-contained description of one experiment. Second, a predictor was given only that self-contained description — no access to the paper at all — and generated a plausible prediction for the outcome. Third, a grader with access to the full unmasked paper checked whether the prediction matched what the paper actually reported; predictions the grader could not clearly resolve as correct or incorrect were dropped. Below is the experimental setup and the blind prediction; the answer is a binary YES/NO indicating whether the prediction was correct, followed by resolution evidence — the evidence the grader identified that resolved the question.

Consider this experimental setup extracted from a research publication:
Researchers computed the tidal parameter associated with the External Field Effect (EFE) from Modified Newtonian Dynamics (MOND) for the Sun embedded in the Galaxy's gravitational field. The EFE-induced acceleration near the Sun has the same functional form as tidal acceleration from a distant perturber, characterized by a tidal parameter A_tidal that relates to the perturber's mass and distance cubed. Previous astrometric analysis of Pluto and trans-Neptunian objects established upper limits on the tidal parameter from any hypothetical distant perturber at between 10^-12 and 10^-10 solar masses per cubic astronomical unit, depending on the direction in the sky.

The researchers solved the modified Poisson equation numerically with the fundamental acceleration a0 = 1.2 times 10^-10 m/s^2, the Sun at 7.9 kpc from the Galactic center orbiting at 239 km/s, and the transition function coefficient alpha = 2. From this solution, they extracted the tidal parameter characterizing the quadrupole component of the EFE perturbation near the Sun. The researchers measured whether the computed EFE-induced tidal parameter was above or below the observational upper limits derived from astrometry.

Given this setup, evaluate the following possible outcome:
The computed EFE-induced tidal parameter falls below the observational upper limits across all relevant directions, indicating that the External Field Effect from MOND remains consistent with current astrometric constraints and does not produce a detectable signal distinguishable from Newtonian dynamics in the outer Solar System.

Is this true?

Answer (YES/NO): YES